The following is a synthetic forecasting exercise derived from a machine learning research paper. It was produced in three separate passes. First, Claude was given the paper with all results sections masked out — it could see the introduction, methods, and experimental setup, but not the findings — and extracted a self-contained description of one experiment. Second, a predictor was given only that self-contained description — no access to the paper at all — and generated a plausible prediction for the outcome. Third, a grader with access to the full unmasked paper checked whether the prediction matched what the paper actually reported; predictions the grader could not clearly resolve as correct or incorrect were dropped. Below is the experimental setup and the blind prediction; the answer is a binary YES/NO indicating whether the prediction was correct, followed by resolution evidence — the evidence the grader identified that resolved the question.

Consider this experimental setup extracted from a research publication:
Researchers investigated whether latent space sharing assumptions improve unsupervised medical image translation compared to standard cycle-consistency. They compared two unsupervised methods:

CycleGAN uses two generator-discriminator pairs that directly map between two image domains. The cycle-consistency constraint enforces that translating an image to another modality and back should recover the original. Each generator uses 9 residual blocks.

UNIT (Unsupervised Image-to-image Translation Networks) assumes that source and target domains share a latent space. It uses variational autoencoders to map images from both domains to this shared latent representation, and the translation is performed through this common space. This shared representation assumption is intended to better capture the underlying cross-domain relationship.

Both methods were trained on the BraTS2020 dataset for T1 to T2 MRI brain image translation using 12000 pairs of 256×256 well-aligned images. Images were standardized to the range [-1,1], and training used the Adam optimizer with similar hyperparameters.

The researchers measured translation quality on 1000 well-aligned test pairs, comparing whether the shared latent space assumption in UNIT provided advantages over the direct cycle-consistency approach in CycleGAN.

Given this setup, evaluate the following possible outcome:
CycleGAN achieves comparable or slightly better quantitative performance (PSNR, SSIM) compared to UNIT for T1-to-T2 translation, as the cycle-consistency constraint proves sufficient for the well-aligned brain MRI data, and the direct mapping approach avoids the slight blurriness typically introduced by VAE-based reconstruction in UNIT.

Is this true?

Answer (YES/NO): NO